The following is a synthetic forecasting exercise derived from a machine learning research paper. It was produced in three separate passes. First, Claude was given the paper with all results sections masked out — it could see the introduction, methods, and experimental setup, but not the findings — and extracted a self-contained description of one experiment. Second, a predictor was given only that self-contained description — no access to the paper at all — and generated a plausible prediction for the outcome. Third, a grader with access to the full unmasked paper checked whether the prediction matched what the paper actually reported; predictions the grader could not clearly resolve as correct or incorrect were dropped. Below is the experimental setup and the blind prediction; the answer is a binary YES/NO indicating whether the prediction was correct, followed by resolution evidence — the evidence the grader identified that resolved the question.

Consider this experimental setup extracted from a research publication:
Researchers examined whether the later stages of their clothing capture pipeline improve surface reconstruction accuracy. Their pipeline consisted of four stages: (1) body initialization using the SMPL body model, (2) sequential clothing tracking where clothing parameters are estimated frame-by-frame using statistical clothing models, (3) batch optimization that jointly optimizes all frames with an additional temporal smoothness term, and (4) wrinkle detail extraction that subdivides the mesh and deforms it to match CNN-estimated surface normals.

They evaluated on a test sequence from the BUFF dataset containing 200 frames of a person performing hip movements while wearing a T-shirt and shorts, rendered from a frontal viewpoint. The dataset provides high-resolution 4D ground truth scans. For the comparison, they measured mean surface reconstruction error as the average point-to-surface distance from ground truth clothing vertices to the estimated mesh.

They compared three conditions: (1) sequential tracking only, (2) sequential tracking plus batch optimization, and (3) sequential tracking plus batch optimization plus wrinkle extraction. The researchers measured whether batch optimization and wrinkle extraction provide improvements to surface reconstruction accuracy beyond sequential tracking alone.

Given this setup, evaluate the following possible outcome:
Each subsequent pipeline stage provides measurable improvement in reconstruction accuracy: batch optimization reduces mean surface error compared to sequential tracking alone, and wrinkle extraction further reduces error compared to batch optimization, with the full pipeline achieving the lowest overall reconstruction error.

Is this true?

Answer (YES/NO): NO